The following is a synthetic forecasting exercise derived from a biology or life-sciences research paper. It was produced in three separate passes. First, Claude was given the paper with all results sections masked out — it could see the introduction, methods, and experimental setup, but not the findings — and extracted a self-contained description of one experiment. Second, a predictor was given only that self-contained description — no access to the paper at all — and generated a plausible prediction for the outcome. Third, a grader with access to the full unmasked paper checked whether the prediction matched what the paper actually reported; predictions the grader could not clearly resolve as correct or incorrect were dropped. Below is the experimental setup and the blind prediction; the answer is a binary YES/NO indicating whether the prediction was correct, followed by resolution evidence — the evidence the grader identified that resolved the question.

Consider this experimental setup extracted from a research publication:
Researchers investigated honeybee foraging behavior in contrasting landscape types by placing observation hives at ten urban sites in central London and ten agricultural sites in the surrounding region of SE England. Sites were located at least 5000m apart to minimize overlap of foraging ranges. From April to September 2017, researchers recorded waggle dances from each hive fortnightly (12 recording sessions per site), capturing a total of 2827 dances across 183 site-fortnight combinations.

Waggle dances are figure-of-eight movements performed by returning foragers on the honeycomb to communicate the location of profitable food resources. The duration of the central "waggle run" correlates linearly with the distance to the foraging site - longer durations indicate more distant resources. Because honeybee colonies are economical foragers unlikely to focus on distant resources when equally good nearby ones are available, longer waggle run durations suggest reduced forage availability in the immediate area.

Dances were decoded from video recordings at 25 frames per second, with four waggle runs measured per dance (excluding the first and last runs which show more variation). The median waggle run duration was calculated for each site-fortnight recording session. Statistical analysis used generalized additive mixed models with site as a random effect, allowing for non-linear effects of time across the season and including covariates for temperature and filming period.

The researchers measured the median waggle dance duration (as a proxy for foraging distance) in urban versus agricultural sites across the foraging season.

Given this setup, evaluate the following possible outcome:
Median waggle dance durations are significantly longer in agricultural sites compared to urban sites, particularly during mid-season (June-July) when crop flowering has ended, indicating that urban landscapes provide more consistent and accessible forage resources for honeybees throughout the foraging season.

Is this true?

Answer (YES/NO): NO